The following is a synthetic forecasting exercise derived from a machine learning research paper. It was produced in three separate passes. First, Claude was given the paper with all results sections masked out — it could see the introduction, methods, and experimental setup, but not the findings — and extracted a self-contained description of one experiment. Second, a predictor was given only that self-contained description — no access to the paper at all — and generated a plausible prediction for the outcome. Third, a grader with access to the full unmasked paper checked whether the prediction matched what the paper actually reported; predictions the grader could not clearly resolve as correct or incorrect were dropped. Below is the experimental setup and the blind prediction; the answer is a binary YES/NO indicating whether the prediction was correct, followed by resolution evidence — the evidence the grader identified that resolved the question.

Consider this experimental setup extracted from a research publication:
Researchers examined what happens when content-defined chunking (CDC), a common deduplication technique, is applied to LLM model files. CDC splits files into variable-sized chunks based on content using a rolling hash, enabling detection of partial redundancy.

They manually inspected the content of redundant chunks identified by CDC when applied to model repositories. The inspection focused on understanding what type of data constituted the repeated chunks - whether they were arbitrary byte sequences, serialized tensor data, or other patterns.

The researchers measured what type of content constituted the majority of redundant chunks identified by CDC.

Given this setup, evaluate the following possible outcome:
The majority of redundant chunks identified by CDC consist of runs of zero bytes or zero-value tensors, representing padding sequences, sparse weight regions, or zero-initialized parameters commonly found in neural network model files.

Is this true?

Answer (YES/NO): NO